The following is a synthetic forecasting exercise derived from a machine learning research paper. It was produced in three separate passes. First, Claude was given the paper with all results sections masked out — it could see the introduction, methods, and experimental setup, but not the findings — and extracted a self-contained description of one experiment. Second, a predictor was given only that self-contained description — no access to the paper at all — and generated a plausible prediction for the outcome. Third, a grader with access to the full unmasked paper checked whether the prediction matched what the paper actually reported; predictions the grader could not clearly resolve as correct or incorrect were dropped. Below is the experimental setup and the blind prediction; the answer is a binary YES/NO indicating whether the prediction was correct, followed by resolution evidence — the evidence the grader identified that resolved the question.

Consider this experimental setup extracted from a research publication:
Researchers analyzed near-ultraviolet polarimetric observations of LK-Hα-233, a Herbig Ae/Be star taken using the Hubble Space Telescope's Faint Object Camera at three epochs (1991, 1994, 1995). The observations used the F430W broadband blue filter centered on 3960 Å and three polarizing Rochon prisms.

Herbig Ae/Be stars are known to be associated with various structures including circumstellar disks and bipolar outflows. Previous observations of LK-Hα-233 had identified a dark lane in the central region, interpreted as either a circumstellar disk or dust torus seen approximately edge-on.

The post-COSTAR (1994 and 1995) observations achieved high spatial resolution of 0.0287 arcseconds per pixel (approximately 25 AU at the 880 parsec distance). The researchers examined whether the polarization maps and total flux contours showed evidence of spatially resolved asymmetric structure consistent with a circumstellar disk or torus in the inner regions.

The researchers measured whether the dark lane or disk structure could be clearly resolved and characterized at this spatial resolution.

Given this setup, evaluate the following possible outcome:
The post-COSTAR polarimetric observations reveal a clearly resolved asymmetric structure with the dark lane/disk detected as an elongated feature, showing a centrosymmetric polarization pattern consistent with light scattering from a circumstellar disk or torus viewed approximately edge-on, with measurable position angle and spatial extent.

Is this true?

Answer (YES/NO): NO